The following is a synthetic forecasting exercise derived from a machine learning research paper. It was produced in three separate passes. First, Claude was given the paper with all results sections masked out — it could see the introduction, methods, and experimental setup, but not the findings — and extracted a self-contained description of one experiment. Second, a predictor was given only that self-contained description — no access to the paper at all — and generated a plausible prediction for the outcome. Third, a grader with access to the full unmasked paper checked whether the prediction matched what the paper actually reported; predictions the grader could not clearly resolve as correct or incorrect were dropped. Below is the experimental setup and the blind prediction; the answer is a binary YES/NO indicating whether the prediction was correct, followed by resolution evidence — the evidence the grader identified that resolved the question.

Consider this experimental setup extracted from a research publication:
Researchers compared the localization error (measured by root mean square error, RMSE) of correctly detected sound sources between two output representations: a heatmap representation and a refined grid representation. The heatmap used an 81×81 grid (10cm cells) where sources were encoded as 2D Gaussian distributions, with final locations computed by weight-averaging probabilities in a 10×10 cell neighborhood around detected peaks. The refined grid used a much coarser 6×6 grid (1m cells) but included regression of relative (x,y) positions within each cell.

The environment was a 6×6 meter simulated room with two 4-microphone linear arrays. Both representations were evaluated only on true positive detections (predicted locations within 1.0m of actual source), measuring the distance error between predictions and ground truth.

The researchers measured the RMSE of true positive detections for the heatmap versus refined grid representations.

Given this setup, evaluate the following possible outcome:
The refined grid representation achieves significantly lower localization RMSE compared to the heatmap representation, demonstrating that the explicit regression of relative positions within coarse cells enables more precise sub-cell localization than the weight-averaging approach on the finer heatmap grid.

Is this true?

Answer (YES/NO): NO